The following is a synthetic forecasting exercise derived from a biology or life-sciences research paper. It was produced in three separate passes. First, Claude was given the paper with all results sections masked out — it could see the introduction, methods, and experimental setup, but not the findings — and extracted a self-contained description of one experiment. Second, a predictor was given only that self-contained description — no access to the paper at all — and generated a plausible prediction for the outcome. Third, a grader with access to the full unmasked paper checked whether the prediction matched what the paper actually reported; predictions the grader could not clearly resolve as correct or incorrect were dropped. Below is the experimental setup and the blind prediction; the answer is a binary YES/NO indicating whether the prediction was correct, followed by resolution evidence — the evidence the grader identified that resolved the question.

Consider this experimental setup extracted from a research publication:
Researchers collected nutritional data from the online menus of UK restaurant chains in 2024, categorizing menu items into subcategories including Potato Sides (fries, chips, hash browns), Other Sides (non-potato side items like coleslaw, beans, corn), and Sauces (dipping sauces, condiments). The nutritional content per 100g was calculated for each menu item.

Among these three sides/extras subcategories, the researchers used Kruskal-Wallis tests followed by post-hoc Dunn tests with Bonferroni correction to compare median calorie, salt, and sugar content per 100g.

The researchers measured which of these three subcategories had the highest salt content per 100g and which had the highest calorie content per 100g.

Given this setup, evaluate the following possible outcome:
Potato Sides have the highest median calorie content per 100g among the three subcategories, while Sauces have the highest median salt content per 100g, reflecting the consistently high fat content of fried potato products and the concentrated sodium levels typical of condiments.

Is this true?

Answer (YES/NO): YES